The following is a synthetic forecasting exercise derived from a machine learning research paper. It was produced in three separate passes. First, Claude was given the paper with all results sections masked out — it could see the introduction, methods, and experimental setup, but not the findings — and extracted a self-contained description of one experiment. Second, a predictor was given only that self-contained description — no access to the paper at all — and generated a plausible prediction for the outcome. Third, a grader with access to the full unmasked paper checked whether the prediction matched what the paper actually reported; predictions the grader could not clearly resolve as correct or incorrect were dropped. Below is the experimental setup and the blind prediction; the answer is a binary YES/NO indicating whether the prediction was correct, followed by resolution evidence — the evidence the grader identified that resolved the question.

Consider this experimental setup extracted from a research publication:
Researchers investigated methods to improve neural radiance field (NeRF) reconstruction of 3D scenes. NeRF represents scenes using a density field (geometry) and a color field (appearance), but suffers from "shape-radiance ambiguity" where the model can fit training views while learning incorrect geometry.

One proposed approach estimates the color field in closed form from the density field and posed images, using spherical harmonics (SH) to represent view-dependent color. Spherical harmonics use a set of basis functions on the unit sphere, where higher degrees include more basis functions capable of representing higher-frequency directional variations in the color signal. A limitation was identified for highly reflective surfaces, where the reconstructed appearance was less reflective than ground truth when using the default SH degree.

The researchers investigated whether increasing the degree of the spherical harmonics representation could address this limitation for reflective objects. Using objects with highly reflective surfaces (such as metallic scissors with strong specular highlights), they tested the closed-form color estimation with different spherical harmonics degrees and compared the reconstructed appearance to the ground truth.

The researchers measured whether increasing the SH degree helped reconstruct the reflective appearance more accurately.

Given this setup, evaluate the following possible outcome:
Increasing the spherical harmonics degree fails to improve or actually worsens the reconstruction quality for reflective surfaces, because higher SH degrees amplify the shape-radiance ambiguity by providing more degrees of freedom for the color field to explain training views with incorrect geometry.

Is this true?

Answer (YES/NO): NO